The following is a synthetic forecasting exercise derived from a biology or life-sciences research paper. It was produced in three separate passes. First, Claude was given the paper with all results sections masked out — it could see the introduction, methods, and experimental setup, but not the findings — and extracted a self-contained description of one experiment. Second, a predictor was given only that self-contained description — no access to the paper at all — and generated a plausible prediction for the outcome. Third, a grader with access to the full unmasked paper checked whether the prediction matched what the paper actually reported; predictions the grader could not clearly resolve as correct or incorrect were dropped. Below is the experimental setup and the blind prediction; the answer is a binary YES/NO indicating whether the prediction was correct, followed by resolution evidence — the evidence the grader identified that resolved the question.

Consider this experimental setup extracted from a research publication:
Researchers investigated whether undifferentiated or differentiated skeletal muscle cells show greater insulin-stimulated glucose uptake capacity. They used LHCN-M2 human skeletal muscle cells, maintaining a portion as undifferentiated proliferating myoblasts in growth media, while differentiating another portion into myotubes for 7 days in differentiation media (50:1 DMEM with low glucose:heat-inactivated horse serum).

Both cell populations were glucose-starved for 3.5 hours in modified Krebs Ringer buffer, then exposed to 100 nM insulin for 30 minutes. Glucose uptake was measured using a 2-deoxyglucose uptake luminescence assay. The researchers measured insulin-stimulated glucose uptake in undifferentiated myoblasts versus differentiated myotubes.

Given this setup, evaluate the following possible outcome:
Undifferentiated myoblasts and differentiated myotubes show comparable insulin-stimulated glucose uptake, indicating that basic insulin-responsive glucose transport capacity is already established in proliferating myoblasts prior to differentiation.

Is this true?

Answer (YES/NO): NO